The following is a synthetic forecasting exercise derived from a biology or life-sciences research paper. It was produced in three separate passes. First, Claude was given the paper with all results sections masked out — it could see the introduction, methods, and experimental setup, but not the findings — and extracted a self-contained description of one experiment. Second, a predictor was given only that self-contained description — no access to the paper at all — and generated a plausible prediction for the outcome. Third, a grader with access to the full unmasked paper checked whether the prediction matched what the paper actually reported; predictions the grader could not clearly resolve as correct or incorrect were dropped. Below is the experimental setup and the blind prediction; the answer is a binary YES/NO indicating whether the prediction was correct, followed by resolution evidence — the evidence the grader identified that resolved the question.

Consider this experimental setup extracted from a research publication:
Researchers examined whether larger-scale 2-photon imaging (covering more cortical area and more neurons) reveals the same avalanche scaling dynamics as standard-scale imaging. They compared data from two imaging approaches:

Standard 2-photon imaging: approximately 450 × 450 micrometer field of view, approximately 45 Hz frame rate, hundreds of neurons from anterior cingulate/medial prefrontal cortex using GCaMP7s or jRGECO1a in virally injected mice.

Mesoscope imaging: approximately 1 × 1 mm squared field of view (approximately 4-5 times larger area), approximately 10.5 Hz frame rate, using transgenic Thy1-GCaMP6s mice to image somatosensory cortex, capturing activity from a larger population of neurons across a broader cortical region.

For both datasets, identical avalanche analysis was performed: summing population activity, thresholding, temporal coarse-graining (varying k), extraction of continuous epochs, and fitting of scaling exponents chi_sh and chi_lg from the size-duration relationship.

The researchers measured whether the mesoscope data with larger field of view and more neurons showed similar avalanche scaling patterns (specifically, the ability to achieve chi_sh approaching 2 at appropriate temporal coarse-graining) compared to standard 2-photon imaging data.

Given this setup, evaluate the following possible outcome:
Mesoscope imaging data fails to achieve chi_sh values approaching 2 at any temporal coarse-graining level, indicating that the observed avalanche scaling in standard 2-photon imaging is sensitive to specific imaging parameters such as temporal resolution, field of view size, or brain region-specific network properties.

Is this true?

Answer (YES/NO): NO